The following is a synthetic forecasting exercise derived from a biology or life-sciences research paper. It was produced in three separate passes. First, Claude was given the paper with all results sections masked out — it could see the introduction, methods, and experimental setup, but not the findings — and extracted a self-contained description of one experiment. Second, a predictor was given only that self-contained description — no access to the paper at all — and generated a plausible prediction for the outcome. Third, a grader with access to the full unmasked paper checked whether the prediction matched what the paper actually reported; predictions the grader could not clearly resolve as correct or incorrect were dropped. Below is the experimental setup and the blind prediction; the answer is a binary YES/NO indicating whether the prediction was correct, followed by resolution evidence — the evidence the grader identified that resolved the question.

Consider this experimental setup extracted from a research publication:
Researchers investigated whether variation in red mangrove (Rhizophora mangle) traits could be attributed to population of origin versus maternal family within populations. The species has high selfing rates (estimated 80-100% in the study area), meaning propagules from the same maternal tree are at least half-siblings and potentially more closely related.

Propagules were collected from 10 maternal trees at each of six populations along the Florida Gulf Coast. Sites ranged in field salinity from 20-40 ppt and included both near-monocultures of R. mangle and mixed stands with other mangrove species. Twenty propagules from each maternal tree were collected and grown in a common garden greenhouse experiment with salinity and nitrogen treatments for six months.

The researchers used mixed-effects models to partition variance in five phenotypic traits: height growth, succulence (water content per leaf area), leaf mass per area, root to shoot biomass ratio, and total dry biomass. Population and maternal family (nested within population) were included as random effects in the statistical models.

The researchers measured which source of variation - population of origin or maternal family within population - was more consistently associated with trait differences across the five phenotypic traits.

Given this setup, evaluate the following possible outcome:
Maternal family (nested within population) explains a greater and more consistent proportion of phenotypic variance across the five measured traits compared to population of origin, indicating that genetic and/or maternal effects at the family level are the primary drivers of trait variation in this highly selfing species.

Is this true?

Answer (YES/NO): YES